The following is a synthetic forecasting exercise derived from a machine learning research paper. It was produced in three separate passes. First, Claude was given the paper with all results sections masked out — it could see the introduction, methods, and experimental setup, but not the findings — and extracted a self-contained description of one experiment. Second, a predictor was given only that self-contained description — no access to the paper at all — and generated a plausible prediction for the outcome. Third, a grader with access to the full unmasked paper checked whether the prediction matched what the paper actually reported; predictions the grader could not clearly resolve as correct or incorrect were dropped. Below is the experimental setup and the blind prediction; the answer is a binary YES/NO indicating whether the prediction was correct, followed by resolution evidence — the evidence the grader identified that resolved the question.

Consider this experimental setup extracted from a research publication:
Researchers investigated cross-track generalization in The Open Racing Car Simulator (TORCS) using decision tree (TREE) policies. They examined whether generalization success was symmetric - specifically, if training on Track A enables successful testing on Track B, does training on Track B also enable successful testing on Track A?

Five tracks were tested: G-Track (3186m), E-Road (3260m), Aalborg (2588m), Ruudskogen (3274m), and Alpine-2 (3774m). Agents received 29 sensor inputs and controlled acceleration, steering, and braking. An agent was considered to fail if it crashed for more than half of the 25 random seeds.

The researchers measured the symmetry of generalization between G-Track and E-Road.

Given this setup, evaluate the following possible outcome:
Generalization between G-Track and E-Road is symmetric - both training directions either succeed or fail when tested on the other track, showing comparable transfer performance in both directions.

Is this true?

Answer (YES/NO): YES